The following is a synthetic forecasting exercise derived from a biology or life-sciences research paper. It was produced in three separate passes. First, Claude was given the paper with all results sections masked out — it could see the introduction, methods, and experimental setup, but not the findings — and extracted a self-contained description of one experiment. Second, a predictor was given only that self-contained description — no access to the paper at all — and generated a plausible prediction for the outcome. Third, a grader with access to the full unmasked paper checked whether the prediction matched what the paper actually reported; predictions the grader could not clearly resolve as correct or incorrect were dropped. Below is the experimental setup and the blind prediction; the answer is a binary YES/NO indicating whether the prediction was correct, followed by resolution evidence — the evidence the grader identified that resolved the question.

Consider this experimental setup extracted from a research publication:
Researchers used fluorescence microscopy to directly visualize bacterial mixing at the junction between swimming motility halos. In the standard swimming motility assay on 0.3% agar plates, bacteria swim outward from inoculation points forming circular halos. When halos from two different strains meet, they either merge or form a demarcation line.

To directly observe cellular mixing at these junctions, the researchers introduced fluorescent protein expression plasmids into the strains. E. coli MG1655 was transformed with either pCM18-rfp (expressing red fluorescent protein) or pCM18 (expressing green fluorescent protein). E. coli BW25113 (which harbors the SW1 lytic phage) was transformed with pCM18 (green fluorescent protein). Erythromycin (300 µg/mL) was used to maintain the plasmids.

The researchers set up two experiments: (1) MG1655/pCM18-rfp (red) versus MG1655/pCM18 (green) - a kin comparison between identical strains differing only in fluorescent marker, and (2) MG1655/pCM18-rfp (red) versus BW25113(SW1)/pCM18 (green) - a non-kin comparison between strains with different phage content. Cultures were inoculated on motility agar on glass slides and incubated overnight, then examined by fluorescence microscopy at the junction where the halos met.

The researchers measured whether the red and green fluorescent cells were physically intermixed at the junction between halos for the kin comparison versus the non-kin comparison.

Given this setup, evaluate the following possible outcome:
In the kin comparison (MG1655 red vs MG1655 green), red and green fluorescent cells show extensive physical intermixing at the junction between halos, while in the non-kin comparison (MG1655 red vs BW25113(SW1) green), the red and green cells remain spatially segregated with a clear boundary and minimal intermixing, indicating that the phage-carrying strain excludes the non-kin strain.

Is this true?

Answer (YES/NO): YES